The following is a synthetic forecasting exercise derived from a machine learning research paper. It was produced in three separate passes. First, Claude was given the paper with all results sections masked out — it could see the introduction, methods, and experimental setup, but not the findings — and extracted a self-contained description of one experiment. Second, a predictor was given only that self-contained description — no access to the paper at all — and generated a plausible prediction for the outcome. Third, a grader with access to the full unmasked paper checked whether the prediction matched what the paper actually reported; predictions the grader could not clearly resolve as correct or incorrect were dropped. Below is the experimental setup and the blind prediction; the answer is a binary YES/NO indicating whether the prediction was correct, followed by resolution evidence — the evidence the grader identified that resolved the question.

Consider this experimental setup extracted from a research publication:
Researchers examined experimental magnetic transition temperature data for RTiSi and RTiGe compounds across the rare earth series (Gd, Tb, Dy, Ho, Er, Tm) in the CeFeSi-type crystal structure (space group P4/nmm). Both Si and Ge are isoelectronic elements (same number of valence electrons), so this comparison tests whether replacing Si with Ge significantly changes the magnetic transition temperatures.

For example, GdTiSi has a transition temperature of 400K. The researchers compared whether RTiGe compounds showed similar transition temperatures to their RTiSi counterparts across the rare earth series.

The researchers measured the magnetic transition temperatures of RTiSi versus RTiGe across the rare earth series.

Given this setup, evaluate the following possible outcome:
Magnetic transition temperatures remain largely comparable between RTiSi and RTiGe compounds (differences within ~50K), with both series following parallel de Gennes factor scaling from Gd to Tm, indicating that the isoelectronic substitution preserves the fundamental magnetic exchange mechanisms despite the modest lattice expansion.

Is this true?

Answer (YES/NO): YES